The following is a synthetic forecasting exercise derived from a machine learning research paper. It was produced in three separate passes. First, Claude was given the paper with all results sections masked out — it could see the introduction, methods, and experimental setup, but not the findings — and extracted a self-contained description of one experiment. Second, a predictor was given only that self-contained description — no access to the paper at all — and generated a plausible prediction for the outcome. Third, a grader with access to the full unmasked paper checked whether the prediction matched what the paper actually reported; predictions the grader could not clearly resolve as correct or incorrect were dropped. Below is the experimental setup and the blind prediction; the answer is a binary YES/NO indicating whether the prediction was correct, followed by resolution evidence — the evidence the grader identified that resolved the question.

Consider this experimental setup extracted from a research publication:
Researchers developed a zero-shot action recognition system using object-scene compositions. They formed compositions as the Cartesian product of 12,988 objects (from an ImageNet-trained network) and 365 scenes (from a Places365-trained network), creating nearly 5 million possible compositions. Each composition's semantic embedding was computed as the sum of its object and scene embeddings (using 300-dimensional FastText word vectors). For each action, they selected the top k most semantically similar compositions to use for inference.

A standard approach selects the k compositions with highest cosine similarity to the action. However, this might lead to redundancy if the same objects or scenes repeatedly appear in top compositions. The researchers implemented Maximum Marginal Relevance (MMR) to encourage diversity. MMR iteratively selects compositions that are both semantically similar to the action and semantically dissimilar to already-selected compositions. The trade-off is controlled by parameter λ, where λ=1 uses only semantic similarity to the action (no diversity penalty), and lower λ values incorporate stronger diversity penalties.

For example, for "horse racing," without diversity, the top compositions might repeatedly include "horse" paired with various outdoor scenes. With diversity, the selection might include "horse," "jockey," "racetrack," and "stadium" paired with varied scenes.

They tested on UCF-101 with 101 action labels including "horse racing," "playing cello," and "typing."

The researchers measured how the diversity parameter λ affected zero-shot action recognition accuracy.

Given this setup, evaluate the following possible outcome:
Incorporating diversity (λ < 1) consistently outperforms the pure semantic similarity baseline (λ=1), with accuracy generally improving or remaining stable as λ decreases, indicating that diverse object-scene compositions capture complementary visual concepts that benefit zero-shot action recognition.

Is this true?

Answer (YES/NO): NO